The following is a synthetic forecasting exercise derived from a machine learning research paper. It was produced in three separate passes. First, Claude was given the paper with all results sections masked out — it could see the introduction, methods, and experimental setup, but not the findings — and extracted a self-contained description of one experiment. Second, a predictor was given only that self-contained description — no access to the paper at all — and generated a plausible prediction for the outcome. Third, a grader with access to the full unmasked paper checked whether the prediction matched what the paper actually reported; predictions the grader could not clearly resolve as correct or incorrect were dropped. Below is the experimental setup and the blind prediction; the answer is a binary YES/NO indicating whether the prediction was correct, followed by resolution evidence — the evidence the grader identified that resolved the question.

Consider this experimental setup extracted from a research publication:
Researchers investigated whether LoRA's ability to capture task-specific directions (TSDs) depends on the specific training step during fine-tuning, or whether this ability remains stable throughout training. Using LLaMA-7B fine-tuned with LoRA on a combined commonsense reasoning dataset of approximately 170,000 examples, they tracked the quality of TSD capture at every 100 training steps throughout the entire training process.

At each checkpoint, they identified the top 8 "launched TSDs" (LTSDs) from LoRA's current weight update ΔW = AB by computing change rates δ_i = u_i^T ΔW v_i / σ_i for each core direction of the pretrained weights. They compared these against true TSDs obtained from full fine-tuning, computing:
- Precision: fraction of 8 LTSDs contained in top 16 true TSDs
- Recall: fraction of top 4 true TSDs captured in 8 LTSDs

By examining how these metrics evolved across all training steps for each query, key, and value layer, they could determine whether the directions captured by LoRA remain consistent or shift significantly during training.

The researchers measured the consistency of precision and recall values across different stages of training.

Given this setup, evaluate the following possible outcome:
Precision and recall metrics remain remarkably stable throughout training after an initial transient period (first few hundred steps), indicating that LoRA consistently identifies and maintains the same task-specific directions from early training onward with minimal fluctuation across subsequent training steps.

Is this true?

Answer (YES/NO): YES